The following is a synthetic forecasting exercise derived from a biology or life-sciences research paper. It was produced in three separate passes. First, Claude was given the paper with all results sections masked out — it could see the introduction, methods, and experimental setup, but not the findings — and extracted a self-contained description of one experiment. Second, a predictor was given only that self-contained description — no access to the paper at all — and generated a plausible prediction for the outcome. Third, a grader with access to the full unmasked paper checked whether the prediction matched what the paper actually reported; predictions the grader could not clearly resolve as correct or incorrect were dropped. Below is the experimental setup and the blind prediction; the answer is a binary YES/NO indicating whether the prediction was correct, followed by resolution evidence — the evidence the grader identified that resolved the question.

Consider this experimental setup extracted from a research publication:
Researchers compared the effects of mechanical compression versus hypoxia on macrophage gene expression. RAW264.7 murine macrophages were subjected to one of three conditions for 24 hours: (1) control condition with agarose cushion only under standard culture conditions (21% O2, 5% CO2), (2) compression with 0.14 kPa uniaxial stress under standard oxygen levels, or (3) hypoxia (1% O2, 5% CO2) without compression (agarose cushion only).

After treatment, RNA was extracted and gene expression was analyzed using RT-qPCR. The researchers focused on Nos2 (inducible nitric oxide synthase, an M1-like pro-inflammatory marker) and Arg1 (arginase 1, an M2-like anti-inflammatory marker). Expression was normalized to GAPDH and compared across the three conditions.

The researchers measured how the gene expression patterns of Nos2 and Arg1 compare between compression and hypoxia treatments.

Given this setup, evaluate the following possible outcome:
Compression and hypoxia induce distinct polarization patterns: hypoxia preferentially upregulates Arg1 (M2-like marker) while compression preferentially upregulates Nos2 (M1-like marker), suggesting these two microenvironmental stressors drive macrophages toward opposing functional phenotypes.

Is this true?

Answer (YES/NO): NO